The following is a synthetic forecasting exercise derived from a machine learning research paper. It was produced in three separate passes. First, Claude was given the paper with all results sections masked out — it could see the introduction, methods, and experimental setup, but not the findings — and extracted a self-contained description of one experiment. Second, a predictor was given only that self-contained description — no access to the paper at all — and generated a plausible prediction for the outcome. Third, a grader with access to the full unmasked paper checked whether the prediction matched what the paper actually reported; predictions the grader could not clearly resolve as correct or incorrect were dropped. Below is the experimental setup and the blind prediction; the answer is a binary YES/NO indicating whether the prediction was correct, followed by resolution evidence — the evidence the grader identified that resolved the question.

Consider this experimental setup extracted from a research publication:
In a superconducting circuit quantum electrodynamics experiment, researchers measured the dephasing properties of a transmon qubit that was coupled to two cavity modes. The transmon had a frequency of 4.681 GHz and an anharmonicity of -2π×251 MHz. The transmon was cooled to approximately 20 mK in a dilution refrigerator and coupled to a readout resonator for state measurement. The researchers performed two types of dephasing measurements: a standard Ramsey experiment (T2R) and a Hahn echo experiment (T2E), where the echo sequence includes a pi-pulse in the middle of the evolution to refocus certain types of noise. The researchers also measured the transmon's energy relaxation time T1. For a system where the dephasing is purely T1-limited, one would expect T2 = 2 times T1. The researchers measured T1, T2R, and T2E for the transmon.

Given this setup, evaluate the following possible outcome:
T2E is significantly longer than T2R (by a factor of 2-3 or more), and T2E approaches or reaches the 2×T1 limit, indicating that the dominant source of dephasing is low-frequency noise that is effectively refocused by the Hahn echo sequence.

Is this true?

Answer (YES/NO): NO